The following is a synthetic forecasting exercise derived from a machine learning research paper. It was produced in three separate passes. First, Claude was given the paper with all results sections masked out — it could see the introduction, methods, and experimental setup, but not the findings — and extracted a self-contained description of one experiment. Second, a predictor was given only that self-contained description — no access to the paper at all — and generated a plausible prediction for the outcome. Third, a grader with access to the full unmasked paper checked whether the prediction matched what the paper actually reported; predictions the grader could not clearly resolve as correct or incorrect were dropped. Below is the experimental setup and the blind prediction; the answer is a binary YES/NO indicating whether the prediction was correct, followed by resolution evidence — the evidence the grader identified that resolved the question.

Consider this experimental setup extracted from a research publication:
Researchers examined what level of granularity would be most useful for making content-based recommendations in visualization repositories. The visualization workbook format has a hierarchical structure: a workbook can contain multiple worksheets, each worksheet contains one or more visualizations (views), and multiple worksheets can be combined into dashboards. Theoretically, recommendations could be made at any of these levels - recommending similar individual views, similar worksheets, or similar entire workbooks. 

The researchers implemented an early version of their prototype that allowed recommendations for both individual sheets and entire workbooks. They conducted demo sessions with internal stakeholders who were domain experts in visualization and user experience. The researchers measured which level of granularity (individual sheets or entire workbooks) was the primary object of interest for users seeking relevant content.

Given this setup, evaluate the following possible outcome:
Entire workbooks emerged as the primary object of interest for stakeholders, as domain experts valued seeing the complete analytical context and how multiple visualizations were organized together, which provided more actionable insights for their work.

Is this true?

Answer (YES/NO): YES